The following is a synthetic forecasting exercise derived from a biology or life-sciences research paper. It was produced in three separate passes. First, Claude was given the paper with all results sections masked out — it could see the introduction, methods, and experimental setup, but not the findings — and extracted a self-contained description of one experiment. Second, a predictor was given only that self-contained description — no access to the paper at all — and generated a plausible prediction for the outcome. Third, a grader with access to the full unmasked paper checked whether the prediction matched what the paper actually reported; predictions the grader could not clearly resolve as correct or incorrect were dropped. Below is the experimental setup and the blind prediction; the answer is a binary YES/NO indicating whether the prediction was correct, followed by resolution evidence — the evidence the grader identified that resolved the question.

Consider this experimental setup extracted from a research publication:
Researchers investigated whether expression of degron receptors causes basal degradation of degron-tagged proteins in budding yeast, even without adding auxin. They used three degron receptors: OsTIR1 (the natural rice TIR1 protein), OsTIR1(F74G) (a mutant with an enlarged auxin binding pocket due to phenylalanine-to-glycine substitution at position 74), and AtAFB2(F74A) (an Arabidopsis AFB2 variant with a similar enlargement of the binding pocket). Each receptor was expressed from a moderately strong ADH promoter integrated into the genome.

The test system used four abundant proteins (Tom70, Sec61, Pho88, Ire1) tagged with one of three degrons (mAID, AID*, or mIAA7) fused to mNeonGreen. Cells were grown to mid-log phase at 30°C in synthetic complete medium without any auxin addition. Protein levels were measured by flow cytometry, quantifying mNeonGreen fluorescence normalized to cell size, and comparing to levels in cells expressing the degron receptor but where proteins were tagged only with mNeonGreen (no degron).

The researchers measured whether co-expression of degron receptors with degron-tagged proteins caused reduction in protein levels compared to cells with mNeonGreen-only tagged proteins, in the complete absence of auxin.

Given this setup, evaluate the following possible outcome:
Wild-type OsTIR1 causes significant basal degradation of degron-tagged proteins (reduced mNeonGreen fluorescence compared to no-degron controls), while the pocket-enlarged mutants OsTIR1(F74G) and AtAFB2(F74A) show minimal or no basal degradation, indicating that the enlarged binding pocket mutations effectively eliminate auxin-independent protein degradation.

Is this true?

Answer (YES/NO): NO